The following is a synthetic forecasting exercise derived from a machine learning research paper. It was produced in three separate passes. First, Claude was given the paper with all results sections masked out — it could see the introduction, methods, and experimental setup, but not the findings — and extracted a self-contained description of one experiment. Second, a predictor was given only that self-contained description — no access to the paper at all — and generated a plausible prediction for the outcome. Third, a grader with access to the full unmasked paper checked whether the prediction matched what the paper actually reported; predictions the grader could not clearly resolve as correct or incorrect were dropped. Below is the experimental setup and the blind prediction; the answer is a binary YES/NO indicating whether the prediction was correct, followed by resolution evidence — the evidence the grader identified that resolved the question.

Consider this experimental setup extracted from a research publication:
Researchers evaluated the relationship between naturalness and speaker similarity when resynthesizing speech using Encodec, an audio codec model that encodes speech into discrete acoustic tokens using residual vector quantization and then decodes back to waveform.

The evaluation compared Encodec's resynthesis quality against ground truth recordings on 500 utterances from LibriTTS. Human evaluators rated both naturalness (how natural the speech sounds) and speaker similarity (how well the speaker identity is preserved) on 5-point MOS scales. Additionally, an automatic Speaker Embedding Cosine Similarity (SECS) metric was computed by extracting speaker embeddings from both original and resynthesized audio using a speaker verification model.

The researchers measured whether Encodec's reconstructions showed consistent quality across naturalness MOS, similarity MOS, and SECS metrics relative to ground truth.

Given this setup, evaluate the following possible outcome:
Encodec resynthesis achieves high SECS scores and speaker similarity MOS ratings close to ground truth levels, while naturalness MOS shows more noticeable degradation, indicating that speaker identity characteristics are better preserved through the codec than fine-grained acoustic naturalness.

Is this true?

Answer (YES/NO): NO